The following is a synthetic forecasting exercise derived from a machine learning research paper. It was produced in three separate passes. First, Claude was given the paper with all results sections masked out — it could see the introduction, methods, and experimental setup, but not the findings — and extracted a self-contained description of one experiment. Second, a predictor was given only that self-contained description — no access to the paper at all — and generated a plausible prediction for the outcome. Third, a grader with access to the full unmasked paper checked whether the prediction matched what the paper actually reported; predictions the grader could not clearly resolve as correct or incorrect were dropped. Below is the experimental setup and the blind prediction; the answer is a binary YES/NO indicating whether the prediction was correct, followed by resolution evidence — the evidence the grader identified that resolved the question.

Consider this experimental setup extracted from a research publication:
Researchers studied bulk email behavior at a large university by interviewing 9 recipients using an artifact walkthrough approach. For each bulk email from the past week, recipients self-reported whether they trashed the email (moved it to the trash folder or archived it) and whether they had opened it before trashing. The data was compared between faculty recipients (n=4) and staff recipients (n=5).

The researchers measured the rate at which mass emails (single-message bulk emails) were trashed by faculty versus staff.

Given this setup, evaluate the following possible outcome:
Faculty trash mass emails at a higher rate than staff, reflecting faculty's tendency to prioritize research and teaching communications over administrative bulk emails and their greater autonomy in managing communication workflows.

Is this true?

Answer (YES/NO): YES